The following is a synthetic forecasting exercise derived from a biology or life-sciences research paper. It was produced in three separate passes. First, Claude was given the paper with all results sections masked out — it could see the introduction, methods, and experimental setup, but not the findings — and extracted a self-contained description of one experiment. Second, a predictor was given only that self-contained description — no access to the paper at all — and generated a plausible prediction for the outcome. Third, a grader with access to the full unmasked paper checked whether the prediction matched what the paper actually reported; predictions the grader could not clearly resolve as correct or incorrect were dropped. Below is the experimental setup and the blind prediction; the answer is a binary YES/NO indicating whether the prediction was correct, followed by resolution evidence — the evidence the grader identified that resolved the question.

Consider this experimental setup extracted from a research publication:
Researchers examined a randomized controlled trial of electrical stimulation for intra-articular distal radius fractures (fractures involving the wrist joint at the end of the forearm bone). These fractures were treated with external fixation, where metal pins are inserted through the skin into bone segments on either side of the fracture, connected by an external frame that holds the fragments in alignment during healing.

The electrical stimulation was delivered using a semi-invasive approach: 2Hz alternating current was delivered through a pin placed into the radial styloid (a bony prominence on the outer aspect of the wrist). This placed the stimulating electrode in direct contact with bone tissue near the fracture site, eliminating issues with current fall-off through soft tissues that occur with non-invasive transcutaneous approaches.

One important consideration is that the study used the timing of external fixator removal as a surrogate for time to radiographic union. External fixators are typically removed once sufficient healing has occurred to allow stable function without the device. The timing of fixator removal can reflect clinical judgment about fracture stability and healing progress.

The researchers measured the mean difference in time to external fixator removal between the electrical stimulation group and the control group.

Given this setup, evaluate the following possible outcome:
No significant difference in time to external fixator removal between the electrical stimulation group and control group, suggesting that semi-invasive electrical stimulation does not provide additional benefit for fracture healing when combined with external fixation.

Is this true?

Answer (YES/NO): NO